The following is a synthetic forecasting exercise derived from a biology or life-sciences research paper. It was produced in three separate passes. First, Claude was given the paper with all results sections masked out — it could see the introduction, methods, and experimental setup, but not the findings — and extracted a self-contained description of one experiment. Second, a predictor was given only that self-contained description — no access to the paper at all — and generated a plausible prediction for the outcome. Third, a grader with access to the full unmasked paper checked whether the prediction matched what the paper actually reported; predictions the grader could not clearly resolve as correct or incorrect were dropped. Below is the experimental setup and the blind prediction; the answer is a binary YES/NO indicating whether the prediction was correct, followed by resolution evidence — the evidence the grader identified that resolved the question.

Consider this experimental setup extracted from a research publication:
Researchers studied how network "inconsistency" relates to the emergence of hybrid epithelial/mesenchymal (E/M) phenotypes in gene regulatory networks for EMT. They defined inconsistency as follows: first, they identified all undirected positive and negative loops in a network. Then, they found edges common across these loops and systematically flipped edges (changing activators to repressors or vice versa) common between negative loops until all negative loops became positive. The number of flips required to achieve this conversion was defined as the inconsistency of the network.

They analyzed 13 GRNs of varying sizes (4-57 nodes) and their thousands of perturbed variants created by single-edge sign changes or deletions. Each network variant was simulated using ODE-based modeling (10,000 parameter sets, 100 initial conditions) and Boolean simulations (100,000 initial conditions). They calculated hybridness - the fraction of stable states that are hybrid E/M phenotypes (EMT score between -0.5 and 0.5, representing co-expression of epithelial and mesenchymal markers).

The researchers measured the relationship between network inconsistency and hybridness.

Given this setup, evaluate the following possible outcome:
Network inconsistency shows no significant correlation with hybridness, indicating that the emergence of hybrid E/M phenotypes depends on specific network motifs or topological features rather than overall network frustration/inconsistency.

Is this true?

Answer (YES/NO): NO